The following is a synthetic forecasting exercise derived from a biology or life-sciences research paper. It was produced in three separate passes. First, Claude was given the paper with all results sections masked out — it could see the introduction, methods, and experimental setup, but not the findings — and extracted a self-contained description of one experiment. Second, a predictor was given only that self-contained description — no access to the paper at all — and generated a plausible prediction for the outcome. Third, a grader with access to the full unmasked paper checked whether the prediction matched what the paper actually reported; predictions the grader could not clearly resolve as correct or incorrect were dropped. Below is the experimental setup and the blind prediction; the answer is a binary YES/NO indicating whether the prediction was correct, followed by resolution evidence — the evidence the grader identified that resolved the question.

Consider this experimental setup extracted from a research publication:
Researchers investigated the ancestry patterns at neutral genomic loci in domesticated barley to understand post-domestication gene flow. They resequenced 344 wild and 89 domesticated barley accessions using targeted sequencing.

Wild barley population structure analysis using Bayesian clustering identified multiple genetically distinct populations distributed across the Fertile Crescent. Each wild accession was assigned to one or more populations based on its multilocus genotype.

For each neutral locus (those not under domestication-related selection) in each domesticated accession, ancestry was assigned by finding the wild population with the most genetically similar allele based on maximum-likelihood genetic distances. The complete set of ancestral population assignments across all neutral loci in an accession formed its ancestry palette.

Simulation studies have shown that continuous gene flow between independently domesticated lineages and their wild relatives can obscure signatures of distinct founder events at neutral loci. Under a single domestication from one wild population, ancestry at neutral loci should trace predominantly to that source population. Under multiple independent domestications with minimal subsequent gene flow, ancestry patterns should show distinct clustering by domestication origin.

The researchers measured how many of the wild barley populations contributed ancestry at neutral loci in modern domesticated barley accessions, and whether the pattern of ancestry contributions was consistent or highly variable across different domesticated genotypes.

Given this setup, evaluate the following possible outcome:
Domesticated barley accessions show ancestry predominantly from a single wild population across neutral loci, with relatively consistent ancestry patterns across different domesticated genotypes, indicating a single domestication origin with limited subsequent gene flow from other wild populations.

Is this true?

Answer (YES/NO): NO